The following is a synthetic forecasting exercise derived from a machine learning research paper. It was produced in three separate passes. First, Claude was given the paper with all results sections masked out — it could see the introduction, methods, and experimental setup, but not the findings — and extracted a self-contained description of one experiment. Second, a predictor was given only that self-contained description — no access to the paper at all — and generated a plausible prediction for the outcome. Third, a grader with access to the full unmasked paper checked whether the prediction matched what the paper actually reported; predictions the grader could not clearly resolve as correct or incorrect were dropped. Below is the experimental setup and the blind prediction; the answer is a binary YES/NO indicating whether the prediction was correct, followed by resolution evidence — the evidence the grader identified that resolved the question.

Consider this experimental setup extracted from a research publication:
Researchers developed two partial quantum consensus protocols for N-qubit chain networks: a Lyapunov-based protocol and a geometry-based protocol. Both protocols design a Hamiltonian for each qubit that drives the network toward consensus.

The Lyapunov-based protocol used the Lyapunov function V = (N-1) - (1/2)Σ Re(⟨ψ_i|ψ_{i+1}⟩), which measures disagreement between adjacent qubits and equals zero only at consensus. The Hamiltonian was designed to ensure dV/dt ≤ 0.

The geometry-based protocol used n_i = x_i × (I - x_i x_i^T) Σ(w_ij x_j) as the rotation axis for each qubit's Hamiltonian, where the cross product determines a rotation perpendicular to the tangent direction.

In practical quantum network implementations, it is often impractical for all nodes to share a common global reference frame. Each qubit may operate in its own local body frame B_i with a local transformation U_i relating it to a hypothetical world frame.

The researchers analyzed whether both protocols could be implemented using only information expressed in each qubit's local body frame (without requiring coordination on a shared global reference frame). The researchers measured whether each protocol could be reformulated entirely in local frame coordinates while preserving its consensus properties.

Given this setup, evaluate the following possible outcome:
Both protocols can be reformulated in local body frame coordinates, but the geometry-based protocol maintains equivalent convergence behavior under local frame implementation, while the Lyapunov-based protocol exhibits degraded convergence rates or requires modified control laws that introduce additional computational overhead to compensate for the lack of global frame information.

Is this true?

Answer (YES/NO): NO